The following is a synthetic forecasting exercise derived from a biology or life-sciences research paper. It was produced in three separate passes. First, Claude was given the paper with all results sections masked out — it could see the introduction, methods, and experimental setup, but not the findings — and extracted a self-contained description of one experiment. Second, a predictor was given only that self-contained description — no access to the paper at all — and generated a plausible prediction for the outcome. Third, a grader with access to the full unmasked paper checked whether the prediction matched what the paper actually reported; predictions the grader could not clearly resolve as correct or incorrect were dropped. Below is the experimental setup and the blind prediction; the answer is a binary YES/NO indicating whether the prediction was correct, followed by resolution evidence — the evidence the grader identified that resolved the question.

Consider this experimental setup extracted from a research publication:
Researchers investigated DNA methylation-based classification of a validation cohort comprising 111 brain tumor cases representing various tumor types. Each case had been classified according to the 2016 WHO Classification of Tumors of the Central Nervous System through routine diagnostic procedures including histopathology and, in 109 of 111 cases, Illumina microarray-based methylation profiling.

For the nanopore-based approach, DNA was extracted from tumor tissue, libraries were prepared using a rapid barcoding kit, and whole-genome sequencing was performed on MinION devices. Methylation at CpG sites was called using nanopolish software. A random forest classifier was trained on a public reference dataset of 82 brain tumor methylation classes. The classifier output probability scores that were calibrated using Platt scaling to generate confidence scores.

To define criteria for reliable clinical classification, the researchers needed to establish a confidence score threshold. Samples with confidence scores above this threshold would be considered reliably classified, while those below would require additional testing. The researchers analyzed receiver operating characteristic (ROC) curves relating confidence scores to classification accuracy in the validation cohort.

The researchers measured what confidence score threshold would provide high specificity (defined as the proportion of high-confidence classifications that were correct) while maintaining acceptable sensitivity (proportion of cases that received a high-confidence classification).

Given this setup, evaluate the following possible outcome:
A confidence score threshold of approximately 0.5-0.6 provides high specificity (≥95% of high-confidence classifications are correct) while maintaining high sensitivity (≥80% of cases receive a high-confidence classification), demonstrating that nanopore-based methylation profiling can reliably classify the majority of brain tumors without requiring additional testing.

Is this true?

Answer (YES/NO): NO